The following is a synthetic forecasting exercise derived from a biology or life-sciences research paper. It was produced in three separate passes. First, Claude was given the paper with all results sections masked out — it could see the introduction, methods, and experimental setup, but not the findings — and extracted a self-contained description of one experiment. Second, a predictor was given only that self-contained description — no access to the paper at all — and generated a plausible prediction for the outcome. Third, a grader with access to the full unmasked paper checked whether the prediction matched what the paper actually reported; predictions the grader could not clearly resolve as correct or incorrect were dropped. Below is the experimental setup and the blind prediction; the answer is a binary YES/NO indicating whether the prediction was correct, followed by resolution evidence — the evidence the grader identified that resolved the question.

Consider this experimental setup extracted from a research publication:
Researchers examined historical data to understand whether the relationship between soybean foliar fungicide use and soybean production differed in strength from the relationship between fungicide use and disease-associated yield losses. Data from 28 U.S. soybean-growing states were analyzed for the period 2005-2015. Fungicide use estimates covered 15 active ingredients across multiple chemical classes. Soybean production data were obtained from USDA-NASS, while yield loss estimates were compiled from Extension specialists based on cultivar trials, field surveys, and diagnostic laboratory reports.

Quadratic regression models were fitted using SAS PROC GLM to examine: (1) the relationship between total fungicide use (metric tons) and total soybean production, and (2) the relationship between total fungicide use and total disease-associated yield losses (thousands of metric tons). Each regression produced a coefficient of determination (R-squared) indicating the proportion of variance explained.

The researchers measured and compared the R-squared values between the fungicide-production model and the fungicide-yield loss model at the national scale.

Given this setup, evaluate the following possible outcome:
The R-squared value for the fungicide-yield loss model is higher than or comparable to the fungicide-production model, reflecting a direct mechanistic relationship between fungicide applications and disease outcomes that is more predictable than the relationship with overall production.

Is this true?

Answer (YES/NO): NO